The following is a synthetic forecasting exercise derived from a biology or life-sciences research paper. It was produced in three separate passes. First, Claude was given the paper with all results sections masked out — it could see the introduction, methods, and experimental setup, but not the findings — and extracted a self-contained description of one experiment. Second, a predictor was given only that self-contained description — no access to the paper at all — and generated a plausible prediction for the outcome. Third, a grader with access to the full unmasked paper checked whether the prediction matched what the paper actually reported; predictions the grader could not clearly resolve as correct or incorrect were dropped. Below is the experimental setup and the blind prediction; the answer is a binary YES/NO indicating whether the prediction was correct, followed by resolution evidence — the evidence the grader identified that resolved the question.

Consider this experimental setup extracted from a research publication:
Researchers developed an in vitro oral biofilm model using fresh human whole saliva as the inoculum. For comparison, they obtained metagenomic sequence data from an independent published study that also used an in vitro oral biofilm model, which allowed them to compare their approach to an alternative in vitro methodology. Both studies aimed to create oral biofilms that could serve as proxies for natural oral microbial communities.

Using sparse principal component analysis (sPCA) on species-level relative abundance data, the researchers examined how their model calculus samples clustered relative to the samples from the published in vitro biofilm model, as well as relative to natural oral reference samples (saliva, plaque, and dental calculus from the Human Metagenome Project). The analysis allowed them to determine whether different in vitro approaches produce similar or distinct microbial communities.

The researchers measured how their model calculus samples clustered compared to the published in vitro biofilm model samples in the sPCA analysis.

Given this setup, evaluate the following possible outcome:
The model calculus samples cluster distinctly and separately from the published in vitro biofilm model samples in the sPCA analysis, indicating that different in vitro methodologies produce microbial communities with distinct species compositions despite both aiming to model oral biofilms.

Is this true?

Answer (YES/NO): YES